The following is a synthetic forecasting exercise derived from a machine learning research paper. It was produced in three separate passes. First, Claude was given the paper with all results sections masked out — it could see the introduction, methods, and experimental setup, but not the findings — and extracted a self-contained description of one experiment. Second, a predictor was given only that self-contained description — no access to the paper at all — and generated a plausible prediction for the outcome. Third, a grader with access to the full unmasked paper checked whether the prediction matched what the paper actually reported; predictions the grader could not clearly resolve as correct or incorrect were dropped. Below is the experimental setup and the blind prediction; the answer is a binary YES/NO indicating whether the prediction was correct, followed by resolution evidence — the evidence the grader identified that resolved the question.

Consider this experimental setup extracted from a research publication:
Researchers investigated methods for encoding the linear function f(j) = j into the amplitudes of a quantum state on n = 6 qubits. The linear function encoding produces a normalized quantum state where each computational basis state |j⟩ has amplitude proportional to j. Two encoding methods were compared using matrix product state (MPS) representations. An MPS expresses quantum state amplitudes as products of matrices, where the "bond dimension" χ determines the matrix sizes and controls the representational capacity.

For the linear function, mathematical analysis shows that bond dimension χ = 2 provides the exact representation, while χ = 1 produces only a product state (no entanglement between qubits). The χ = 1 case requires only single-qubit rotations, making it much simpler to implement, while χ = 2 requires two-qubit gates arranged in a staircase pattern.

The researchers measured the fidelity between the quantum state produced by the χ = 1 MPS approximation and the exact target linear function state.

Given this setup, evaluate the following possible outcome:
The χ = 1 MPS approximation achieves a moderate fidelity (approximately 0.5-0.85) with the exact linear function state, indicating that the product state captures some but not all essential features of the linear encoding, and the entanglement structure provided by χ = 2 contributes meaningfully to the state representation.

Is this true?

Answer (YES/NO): NO